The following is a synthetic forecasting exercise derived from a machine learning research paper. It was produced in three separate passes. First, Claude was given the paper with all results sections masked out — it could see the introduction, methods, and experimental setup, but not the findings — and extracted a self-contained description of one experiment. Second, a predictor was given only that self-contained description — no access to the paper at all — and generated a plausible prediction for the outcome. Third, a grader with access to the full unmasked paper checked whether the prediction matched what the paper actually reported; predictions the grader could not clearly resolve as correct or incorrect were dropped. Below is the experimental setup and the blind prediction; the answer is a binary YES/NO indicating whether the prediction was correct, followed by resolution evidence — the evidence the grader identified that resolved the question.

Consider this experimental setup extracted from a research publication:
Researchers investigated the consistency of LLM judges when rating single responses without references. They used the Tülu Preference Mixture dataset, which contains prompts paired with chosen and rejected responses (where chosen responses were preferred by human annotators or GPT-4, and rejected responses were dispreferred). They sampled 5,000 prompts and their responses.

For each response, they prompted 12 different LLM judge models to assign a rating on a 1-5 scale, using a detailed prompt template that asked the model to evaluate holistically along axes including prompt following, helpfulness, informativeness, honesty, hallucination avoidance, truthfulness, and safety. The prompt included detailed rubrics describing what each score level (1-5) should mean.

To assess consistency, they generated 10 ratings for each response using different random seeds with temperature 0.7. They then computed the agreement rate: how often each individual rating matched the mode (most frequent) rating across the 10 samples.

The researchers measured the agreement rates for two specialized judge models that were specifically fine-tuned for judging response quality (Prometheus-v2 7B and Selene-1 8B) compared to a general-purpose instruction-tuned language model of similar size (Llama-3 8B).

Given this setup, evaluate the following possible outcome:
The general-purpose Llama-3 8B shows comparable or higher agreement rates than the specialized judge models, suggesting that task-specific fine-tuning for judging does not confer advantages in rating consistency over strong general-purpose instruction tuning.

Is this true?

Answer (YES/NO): YES